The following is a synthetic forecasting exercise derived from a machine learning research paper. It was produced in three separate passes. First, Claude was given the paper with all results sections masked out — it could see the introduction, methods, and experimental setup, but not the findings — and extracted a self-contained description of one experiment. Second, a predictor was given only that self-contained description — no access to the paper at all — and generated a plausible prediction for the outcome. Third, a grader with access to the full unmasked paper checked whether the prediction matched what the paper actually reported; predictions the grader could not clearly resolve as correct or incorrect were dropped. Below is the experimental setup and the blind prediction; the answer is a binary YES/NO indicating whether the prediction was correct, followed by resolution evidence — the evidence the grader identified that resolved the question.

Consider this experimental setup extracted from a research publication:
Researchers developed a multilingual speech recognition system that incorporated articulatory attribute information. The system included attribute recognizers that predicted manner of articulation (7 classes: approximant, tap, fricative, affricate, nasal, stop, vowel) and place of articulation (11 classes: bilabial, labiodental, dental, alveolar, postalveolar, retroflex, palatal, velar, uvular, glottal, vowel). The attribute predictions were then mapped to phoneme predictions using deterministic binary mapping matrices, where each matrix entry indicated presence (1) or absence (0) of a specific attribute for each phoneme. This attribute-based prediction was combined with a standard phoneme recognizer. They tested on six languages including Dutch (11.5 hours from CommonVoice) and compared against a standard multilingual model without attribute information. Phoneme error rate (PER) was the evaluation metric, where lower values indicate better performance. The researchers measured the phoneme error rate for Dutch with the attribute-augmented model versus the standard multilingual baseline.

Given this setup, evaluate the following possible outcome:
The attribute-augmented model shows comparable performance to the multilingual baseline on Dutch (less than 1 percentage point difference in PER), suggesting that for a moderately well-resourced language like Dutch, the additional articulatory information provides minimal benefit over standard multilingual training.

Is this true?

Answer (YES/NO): NO